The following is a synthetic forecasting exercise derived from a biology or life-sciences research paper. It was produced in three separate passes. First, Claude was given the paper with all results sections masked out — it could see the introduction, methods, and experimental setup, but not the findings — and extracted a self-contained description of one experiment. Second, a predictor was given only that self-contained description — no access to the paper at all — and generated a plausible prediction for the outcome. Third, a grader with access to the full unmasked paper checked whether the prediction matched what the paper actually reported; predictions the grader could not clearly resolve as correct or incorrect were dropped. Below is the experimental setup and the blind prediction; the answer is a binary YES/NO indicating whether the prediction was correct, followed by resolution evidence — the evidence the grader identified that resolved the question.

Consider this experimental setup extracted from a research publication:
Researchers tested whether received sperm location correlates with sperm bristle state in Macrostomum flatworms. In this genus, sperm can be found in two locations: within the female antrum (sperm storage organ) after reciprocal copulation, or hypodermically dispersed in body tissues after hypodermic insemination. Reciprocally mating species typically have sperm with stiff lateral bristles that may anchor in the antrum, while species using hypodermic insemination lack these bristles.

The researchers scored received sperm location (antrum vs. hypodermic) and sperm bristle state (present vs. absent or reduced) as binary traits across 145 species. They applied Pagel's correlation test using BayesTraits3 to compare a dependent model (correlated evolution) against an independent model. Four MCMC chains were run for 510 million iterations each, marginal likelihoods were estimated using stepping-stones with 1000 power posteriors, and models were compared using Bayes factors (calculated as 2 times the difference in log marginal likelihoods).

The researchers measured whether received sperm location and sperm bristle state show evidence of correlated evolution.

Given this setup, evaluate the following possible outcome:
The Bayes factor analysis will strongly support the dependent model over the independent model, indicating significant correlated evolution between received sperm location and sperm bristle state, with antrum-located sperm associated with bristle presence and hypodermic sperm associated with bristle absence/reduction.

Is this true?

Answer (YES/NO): YES